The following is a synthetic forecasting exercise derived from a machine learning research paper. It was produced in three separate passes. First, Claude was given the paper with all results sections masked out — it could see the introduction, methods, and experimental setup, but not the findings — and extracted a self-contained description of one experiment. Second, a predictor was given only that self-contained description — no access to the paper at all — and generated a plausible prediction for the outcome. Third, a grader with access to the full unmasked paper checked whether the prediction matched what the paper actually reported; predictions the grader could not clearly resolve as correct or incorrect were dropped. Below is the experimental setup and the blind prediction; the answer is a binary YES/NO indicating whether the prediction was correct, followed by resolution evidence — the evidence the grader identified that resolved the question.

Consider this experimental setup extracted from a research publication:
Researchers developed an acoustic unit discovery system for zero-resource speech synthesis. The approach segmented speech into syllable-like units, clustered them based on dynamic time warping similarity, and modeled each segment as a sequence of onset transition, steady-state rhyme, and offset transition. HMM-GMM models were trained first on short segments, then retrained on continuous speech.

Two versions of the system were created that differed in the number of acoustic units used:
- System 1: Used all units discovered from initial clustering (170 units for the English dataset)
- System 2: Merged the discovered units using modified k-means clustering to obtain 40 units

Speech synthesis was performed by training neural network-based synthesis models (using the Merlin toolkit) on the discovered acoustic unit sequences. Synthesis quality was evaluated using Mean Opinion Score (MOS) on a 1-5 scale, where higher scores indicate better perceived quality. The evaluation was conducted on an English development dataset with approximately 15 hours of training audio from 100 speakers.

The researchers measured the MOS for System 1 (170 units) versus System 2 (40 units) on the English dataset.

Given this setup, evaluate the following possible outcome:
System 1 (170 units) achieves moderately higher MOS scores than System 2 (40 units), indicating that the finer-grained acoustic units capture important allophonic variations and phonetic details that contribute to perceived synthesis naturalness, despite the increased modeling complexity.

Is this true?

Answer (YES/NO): NO